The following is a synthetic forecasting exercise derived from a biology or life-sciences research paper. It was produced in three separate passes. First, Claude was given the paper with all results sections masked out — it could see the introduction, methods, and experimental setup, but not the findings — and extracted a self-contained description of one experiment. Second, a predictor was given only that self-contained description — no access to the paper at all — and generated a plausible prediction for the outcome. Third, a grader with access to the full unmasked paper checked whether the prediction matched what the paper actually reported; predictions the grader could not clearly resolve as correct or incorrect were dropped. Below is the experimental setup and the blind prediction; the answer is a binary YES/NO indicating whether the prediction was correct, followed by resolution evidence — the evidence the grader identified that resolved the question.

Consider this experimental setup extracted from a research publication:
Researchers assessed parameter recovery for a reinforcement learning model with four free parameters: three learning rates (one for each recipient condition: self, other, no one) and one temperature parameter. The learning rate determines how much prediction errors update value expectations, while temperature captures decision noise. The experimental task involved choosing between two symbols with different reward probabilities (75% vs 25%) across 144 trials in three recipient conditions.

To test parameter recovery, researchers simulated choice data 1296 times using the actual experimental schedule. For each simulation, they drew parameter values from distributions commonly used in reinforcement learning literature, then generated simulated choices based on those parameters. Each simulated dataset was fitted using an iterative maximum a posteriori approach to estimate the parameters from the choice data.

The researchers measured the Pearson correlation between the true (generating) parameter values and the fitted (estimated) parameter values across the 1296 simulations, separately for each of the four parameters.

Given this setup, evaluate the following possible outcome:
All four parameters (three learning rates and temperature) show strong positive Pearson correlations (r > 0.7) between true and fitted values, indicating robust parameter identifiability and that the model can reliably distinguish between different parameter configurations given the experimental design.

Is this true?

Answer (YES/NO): YES